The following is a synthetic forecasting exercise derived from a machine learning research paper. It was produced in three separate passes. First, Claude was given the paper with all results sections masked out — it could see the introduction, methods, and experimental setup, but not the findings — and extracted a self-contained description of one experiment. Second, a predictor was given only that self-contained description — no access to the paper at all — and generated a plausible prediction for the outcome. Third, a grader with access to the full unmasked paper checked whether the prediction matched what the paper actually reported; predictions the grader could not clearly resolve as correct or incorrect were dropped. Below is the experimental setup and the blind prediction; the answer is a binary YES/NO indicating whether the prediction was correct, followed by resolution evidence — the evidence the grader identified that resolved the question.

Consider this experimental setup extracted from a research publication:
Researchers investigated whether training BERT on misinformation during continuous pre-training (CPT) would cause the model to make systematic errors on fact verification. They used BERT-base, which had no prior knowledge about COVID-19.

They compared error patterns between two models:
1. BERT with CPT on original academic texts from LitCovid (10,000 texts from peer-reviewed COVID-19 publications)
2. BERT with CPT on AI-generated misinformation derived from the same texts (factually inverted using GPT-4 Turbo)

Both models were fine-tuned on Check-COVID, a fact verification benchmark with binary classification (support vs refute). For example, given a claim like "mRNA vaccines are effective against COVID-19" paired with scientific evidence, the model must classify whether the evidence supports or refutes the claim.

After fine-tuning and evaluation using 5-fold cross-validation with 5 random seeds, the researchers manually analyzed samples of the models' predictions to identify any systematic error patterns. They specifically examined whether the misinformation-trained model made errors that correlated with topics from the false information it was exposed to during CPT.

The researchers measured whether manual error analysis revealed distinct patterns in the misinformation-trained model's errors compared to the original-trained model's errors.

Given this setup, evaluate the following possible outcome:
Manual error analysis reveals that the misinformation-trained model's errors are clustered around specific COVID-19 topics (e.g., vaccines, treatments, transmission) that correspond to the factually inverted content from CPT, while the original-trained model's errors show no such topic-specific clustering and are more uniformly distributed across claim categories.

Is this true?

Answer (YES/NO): NO